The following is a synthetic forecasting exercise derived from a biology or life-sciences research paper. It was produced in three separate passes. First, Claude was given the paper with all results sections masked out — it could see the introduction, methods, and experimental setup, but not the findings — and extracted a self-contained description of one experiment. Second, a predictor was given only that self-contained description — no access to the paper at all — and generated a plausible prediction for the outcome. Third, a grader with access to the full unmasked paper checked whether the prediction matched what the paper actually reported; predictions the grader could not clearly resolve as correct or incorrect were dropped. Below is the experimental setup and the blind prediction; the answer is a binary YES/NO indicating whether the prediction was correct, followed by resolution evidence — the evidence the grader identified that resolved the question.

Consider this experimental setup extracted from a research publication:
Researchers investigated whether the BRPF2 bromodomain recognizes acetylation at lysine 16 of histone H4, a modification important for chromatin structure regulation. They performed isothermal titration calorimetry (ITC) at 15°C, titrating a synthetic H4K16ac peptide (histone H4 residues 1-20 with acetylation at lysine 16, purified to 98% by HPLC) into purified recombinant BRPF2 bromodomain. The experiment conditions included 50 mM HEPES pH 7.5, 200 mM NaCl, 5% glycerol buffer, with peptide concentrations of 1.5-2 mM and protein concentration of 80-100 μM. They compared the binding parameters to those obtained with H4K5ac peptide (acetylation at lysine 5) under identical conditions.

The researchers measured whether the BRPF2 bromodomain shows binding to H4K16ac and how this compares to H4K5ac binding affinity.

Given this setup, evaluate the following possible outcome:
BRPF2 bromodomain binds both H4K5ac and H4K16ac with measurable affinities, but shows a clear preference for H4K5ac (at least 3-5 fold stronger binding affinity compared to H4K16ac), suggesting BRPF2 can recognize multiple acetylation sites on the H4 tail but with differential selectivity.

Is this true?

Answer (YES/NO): YES